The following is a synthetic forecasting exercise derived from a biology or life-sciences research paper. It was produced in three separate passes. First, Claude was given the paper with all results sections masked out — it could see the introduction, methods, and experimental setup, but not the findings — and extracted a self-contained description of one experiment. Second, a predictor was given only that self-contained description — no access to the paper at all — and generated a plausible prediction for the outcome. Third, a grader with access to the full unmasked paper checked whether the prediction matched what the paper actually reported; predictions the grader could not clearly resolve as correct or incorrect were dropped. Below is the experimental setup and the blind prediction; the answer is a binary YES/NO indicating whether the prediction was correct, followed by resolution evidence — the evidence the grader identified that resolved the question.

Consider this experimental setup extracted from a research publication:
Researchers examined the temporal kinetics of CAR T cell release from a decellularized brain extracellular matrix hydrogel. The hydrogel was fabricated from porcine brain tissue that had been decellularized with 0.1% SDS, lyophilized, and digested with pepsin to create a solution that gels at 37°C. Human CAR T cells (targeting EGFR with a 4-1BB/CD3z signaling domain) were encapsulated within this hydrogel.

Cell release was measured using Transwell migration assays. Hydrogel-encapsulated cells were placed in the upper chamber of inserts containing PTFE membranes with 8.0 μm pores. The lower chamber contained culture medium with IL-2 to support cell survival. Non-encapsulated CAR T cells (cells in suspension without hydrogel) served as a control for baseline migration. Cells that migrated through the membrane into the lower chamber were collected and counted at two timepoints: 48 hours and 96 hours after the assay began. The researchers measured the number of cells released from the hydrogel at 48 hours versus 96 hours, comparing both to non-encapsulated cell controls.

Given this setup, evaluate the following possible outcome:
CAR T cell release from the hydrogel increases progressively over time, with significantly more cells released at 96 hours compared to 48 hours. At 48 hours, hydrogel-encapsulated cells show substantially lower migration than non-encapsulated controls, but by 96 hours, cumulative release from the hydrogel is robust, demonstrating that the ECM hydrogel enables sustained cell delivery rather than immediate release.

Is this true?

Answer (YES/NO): NO